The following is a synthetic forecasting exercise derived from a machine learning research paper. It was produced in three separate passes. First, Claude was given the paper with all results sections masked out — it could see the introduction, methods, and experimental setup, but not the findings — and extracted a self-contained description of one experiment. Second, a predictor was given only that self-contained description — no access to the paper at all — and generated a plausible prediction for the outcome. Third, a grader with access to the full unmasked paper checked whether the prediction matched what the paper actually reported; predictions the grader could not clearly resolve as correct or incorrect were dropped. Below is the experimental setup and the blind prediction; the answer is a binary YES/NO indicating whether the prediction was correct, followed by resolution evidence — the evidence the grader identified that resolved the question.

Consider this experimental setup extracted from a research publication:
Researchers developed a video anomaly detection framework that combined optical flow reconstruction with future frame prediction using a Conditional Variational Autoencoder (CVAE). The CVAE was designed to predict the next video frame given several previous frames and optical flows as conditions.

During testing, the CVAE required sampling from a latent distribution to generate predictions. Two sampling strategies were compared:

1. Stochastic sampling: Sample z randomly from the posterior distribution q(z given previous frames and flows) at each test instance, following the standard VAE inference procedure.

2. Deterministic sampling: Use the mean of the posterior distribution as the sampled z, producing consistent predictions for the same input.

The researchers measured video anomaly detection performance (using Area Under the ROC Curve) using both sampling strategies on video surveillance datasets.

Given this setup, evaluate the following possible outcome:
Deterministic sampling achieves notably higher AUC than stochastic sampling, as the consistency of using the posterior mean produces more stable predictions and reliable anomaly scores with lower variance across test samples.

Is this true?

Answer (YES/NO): NO